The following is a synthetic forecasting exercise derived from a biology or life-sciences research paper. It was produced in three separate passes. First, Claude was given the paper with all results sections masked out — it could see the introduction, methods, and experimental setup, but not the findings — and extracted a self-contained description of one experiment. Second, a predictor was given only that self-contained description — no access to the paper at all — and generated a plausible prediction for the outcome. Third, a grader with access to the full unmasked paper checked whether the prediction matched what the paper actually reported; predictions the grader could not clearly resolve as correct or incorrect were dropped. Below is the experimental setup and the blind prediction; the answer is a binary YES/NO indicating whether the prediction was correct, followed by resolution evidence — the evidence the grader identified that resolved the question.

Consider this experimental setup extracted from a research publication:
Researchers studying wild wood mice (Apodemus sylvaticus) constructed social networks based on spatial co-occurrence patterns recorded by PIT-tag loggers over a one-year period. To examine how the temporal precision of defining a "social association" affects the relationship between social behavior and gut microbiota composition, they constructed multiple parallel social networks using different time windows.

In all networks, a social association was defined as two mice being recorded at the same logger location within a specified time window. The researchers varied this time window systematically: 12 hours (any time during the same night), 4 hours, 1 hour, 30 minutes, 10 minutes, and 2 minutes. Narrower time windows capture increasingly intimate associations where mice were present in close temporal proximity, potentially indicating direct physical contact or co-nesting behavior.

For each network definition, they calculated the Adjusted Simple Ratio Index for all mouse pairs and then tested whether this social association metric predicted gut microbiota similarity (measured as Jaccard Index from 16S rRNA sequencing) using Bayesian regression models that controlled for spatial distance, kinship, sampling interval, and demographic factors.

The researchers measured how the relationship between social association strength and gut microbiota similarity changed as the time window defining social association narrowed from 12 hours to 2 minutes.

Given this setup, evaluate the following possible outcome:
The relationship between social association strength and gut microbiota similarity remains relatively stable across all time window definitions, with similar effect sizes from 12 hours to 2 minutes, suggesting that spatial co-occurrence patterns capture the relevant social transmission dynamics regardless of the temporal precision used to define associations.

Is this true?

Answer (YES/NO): NO